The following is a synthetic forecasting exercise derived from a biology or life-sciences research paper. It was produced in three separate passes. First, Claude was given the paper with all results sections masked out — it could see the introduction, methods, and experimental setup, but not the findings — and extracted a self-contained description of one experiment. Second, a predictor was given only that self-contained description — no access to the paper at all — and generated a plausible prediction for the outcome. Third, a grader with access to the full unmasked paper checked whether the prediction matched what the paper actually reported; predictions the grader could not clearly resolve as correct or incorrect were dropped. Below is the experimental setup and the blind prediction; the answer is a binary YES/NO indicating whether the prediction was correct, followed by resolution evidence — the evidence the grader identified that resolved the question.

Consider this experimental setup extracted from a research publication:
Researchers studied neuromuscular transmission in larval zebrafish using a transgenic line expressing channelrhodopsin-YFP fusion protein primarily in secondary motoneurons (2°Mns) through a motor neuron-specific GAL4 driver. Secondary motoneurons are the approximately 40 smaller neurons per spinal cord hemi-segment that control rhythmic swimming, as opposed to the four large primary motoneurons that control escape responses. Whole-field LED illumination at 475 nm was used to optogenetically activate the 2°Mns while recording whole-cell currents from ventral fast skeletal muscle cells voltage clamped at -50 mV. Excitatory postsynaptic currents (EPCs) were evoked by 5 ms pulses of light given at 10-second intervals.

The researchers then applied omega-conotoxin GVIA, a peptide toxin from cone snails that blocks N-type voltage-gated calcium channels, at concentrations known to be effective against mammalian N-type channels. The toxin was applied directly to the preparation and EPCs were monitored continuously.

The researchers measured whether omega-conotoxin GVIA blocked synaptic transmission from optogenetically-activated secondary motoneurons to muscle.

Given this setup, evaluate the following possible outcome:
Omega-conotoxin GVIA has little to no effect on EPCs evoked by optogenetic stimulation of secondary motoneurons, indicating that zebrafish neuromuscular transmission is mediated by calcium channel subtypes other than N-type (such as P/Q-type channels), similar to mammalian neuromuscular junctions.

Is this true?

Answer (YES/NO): NO